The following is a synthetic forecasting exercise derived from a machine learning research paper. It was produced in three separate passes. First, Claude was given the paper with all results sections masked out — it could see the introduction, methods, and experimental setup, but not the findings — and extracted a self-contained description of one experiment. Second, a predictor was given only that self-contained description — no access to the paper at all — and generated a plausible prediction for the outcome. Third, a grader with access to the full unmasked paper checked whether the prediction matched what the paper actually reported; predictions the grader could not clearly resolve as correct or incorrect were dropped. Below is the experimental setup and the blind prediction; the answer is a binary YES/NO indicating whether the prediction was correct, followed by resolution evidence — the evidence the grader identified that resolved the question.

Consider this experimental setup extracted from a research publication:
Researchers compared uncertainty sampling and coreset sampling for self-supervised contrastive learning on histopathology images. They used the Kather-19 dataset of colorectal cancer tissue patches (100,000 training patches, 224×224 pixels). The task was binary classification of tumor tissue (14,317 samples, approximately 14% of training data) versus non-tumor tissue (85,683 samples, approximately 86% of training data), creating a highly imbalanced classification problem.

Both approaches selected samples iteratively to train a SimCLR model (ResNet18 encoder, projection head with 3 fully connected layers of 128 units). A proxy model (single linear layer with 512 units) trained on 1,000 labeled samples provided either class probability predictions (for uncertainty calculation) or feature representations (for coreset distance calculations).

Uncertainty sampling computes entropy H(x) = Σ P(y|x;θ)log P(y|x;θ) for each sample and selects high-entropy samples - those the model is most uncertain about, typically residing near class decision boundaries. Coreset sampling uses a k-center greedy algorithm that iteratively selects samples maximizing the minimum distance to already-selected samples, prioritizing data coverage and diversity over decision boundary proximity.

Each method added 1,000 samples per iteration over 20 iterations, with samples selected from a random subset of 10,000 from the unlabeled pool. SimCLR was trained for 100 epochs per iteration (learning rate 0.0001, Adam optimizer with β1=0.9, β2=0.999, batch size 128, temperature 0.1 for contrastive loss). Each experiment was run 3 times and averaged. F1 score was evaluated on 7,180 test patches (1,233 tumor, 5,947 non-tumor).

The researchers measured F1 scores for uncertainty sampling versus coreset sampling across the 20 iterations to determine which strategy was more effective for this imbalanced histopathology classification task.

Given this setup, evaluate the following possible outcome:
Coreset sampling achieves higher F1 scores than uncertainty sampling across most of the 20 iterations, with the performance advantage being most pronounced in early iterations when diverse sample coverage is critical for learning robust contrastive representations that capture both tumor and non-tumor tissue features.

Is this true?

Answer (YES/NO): NO